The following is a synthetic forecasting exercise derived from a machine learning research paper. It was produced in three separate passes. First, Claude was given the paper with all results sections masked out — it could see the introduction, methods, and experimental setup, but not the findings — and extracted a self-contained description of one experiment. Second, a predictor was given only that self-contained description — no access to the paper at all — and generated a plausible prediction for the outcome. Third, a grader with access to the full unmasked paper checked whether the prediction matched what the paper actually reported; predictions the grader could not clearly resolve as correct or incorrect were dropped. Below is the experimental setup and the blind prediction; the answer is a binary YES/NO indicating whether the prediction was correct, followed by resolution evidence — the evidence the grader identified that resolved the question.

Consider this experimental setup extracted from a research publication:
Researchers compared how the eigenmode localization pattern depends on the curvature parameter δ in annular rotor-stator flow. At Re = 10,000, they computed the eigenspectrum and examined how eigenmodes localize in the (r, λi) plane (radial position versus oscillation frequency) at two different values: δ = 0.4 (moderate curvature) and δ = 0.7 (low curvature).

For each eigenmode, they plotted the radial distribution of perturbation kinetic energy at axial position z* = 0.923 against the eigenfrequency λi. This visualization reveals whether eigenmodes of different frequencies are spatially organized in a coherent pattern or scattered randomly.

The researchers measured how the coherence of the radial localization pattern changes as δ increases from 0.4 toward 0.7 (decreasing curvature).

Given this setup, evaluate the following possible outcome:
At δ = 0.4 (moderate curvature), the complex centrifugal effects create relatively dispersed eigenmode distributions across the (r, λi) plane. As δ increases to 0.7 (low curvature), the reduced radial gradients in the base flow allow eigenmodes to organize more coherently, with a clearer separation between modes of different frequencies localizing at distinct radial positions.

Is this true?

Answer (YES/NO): NO